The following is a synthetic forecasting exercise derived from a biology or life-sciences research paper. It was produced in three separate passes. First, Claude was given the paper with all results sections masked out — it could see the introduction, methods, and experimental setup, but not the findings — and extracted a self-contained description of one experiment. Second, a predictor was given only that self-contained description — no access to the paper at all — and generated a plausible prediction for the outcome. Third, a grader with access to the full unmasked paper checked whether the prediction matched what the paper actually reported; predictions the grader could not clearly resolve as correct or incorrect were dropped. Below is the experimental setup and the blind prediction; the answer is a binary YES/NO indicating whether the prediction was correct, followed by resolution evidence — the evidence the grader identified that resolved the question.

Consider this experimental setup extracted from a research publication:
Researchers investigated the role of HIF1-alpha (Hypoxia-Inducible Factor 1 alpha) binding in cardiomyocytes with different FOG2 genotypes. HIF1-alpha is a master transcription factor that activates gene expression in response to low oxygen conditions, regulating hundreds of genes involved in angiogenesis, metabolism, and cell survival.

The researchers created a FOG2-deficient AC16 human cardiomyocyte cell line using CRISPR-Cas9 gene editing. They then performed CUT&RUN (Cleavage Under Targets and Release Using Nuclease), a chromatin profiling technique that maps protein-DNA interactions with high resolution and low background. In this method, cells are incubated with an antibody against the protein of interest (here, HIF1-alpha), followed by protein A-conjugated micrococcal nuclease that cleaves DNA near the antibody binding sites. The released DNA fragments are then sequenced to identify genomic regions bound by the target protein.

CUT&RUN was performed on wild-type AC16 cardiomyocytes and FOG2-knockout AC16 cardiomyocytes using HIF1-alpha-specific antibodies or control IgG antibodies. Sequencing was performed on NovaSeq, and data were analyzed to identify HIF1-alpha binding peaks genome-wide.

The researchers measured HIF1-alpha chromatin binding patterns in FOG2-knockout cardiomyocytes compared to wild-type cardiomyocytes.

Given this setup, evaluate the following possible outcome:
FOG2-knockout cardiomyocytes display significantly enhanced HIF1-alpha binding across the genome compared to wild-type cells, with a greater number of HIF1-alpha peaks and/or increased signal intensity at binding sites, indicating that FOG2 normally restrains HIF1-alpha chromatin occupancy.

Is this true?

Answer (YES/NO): NO